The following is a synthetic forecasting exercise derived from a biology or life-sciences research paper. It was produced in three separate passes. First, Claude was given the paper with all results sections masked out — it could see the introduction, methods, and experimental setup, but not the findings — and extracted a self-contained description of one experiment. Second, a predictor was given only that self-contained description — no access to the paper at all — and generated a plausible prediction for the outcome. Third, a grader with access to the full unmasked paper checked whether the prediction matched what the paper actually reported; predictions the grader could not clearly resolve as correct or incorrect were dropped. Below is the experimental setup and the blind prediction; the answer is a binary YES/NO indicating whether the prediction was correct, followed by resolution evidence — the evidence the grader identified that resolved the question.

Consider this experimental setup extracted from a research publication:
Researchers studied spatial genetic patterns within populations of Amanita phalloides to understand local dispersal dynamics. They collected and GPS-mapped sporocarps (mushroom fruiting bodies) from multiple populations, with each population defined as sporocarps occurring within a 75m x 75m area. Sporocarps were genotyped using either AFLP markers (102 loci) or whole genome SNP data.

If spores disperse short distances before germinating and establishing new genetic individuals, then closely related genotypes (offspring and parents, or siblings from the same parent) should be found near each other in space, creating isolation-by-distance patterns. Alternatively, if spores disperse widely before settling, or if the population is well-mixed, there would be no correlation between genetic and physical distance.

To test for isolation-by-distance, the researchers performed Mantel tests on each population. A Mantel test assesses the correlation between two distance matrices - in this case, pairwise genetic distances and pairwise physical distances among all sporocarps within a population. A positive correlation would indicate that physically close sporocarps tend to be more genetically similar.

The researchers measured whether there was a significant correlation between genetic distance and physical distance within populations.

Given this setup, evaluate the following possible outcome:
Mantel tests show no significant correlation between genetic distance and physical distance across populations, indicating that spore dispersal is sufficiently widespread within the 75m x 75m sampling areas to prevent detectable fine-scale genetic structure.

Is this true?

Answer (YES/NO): NO